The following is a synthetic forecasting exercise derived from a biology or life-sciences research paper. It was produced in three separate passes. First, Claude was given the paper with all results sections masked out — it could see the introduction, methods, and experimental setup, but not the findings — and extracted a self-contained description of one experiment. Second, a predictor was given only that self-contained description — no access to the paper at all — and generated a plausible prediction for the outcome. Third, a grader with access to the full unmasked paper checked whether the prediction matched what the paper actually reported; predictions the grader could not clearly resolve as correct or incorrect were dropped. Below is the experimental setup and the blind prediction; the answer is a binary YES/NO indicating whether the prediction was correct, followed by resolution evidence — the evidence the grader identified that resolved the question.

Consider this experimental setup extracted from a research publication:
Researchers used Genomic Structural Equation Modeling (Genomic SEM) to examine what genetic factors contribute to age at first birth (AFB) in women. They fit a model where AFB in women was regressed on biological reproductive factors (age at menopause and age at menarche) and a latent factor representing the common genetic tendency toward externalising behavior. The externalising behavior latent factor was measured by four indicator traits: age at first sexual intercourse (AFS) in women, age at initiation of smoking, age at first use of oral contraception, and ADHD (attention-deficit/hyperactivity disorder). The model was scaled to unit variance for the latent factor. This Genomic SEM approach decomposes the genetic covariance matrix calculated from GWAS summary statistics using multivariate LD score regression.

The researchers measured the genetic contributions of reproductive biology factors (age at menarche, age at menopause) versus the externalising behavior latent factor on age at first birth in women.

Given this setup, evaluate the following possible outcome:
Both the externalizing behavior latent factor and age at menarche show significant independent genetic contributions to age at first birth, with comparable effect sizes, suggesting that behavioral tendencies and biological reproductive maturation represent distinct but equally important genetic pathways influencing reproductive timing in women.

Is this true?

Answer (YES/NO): NO